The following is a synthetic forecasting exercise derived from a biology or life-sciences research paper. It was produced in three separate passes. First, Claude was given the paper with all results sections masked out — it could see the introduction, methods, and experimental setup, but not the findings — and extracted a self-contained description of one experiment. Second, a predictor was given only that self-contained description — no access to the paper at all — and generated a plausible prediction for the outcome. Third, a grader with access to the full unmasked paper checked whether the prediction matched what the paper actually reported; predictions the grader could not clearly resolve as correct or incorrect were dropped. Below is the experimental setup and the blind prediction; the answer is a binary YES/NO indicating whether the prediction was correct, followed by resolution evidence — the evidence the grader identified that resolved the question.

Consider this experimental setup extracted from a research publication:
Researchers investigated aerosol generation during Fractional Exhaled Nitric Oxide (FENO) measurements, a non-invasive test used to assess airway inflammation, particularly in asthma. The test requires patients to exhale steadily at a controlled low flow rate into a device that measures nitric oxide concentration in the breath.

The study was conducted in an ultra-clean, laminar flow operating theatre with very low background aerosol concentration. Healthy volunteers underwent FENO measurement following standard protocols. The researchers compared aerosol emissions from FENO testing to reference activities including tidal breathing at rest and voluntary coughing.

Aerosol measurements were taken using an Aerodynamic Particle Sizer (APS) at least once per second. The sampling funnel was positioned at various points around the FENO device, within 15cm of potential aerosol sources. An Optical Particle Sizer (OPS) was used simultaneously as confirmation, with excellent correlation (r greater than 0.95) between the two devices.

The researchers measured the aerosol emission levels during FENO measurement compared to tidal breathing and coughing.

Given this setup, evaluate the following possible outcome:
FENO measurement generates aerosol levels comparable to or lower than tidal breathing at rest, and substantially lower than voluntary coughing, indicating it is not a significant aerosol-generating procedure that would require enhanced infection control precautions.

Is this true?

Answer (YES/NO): YES